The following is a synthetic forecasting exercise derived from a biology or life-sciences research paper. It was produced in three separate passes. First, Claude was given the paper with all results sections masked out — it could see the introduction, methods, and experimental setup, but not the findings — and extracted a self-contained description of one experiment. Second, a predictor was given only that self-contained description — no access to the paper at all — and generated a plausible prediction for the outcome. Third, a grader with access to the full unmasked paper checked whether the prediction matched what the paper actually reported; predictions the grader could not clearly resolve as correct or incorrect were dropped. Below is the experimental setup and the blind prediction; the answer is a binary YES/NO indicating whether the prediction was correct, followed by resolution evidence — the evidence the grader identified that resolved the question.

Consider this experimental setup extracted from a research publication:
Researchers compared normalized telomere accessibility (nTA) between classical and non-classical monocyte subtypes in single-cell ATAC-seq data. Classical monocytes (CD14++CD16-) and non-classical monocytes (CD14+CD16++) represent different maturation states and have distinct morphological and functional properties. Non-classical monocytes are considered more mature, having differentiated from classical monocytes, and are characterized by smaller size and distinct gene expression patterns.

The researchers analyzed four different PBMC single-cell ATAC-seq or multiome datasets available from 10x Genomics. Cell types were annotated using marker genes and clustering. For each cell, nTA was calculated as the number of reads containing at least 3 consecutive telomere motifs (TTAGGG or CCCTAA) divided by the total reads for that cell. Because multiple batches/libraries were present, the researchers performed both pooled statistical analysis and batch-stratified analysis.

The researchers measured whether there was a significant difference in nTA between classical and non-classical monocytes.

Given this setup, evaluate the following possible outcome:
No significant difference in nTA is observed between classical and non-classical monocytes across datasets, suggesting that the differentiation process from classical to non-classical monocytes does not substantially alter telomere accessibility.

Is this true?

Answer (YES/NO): NO